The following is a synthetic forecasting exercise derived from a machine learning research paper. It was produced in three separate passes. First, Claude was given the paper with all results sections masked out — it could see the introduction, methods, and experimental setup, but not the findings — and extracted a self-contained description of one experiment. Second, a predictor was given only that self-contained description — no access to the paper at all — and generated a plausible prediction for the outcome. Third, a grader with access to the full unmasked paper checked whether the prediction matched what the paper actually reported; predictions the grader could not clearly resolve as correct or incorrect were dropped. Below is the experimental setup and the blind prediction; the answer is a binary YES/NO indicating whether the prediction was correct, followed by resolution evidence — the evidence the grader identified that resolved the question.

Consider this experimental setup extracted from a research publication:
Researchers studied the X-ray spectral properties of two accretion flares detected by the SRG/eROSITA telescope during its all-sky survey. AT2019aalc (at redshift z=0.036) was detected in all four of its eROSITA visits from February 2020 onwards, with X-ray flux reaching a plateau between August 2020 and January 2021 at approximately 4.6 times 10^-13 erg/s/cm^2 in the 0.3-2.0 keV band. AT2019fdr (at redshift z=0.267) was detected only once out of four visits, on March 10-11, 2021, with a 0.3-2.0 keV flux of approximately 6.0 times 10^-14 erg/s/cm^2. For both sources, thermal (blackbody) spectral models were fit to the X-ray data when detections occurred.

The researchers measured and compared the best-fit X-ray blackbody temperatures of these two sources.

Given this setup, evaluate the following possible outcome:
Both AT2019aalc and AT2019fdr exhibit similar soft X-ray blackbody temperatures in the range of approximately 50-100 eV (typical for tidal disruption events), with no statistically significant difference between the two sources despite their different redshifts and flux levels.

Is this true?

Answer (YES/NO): NO